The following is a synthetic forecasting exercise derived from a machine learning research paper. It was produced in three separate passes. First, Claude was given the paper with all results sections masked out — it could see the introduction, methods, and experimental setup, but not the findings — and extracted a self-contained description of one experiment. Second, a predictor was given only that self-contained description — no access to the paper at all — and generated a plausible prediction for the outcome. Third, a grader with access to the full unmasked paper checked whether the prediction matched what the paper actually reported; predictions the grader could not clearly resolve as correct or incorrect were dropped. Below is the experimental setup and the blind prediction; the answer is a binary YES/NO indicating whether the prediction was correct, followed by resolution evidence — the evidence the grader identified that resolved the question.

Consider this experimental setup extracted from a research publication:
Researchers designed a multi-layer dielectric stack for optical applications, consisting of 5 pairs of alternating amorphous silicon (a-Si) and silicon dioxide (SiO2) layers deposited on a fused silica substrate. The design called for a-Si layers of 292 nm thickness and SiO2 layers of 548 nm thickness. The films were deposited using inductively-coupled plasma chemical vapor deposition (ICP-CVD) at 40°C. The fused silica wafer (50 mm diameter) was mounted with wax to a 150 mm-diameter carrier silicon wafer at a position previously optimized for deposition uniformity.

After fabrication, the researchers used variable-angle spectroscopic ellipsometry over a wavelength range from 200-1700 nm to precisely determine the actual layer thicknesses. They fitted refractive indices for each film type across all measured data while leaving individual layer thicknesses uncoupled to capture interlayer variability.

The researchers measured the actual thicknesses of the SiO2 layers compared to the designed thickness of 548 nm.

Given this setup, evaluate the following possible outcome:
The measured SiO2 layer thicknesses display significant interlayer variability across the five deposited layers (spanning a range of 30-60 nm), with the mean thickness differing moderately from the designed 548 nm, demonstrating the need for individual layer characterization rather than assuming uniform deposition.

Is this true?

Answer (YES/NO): NO